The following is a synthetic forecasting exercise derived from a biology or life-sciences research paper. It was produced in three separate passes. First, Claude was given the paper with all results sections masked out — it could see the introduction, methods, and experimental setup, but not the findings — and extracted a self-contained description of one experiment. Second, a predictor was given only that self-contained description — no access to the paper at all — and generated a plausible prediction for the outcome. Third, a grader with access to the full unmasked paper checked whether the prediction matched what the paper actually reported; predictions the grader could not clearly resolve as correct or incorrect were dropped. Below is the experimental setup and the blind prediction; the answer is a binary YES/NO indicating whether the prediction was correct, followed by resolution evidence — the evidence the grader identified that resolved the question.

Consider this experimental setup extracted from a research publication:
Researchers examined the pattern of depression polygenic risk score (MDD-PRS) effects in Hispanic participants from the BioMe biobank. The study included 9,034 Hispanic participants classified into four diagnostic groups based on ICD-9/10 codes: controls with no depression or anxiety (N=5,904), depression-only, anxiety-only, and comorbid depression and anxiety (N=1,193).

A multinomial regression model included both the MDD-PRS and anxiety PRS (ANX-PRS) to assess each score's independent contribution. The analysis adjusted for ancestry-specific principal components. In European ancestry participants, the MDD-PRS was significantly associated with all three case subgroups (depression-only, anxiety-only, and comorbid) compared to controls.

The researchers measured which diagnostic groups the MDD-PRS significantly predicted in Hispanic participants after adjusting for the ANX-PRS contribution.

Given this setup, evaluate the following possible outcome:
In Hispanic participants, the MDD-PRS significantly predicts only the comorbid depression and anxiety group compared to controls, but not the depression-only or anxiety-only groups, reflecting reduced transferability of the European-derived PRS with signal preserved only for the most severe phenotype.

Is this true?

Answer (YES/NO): YES